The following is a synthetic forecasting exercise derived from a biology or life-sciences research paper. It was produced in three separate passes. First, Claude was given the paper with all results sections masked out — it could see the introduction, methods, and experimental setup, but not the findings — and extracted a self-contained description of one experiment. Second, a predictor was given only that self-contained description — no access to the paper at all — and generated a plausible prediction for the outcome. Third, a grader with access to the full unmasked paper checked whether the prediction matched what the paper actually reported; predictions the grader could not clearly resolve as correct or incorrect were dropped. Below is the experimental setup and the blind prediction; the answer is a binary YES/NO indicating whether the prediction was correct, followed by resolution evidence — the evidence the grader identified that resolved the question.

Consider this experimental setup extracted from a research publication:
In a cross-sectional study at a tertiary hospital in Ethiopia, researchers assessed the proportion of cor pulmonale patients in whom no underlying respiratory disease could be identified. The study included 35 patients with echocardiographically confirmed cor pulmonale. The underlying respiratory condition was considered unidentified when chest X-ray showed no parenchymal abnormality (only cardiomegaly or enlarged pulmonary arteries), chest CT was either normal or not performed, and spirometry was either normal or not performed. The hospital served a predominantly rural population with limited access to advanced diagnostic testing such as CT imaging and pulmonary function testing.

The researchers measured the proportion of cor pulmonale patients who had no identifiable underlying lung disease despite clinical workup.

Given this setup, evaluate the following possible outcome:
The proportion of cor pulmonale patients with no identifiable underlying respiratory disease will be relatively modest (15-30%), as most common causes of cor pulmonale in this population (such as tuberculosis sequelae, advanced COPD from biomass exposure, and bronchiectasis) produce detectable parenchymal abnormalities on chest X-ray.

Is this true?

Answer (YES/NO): NO